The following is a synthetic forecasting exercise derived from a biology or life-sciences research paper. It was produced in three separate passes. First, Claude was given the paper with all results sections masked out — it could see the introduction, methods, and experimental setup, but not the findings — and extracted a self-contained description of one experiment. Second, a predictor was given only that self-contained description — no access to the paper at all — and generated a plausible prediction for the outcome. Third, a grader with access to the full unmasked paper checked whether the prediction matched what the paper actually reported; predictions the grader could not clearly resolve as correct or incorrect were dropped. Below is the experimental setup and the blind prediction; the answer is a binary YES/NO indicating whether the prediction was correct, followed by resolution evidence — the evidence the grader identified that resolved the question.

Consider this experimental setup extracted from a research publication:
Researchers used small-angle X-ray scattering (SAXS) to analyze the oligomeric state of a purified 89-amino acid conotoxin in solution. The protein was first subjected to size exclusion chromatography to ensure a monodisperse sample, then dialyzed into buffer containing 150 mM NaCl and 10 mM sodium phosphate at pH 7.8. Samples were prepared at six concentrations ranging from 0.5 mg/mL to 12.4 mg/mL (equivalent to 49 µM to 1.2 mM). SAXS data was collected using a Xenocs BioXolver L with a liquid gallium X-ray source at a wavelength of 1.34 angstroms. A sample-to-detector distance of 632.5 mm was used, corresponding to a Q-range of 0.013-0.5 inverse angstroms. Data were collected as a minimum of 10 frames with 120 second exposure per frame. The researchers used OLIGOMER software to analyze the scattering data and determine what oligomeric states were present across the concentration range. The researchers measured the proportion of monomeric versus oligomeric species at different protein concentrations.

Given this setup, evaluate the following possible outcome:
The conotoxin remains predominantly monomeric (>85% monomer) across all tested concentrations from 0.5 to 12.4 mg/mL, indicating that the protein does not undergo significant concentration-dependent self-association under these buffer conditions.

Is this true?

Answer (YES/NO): NO